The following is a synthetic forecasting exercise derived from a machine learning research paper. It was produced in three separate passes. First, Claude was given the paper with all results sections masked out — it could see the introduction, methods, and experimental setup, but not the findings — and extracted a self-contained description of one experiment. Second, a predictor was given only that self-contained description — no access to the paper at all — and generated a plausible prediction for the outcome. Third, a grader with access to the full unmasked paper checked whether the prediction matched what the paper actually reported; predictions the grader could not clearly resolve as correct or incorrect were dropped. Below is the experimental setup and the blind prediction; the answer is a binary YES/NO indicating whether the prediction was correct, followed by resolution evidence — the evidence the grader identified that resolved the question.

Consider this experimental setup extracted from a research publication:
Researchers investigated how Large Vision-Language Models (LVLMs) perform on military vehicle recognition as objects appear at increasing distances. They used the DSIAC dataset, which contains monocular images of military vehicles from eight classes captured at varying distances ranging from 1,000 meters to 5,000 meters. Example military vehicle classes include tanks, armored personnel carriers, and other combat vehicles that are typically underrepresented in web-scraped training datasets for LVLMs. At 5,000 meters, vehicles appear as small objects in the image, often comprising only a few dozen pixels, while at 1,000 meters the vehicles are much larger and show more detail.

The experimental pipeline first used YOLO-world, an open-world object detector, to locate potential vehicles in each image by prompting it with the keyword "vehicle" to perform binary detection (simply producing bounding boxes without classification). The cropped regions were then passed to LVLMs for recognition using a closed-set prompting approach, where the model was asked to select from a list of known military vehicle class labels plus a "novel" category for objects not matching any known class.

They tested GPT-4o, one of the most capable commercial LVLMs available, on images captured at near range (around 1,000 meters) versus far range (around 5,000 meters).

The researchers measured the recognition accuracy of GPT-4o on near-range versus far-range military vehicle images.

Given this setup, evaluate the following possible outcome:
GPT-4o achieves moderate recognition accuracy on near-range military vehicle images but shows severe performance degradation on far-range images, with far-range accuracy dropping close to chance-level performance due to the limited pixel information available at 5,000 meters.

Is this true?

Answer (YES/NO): NO